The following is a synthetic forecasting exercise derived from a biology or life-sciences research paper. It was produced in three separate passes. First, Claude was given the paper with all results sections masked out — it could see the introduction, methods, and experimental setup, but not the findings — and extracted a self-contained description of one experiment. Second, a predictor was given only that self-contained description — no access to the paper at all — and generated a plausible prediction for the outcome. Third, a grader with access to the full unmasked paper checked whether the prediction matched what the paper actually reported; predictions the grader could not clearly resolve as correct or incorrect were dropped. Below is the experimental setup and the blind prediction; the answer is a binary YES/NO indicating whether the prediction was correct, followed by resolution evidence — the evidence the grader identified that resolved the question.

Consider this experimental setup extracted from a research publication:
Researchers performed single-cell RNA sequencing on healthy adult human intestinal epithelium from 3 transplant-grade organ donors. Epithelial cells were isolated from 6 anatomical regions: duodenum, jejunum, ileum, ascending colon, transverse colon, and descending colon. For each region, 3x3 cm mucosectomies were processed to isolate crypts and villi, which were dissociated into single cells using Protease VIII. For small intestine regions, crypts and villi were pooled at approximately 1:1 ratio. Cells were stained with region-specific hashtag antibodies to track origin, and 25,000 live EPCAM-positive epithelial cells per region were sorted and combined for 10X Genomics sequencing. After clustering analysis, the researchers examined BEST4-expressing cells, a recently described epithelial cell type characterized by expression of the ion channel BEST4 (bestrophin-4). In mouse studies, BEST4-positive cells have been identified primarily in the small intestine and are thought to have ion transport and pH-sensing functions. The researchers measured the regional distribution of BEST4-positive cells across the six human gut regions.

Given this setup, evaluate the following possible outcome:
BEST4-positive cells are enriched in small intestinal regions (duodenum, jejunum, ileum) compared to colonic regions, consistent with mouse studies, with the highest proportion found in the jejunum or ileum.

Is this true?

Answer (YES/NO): NO